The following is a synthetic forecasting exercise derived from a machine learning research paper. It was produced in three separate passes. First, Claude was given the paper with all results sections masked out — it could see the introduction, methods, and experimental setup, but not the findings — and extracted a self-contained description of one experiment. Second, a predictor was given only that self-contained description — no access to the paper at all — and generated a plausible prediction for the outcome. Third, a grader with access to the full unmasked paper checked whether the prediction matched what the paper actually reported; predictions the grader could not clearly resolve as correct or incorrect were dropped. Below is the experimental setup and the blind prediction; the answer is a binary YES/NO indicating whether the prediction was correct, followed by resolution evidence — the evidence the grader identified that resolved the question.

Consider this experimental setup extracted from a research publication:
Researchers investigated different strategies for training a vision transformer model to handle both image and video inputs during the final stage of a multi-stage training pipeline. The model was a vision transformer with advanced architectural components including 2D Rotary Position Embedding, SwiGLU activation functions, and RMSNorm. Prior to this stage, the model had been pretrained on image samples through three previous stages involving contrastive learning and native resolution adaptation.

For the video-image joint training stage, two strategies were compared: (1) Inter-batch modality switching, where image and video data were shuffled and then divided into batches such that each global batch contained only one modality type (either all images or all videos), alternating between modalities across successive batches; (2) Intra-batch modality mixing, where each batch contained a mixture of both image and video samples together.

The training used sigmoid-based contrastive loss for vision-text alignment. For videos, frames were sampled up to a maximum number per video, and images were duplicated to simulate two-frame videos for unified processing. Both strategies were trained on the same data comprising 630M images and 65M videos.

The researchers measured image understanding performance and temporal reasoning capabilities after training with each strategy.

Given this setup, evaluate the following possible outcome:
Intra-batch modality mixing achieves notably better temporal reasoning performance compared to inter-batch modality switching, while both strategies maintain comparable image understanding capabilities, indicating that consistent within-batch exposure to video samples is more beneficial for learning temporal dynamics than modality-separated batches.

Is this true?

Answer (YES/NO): NO